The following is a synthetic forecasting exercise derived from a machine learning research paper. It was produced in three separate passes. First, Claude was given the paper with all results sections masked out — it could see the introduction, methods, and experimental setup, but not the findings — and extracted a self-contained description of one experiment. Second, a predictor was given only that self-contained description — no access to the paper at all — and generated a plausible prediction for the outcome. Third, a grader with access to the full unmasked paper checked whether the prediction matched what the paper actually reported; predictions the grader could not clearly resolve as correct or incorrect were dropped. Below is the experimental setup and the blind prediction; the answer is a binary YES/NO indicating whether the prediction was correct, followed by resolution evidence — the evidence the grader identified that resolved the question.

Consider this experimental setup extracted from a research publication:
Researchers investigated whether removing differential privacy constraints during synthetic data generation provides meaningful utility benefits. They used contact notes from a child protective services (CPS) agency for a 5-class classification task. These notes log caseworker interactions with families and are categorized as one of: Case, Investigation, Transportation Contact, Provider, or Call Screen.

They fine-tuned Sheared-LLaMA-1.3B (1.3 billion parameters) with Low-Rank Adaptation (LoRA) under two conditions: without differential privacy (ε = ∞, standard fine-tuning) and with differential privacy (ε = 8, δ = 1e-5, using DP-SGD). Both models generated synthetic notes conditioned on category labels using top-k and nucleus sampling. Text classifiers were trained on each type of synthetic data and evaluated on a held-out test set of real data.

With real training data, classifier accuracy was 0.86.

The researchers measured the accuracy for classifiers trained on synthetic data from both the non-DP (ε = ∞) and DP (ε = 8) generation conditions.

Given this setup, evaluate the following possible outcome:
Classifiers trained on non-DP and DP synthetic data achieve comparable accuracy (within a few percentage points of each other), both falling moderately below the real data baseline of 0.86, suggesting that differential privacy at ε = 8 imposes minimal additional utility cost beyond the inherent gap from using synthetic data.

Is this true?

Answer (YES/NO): NO